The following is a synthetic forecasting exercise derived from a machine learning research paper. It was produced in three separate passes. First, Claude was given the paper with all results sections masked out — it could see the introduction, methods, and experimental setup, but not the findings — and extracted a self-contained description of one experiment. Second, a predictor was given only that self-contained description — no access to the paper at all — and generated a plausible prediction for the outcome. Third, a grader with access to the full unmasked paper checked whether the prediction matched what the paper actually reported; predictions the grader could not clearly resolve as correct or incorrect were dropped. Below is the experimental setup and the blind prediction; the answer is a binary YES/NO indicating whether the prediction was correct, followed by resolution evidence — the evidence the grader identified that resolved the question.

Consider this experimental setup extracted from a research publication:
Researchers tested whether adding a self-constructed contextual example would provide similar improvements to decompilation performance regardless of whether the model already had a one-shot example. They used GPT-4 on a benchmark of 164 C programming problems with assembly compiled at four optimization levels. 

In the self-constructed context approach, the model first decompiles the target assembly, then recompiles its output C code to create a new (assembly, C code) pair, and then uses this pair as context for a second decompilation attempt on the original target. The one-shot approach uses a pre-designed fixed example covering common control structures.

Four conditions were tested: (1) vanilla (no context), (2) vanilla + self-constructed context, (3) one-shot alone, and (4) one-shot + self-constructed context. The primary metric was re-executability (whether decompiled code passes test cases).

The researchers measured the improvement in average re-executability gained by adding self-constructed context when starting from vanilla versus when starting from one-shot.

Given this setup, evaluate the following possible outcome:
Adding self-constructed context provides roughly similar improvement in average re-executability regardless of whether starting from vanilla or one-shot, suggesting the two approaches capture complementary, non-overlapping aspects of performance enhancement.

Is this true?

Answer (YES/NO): NO